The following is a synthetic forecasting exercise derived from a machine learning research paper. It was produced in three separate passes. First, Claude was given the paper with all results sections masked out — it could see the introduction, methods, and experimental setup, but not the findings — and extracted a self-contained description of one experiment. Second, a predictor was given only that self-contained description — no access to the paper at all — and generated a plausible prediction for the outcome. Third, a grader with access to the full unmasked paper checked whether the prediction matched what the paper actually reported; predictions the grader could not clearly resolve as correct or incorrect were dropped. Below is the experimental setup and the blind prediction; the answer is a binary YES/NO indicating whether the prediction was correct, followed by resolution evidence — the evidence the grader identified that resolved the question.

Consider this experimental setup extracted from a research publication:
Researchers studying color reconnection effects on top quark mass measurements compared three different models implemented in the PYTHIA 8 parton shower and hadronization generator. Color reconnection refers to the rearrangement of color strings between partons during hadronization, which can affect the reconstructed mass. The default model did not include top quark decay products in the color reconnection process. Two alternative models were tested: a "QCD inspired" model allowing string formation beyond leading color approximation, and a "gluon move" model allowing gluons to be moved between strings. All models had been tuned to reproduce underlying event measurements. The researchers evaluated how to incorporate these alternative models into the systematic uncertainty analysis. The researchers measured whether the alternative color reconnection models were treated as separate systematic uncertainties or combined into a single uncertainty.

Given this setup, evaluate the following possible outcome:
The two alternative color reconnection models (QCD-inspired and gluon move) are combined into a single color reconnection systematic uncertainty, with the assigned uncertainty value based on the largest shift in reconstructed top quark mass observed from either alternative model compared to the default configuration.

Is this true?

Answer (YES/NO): NO